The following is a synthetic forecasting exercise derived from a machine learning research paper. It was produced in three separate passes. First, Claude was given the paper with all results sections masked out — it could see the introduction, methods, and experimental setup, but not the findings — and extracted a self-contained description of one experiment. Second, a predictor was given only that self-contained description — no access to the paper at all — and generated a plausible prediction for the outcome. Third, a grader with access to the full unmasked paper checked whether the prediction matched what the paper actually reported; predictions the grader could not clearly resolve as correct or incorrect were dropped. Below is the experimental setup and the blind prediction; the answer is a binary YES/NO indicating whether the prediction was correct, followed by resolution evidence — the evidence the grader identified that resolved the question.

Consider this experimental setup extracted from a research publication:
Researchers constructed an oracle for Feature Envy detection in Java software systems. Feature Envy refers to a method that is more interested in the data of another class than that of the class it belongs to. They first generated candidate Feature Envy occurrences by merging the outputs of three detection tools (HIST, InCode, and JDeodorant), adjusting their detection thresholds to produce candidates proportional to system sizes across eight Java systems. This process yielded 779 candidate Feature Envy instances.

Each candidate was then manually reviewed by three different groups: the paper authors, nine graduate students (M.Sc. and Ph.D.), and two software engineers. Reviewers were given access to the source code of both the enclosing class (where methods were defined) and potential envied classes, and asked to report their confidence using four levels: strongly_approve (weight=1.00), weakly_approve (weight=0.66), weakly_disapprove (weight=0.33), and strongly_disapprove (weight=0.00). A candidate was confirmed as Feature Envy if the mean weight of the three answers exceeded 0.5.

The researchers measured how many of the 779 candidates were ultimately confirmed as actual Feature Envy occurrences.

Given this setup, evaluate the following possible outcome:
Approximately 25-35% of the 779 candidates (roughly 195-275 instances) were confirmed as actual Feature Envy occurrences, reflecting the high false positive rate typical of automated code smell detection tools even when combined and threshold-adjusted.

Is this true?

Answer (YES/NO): NO